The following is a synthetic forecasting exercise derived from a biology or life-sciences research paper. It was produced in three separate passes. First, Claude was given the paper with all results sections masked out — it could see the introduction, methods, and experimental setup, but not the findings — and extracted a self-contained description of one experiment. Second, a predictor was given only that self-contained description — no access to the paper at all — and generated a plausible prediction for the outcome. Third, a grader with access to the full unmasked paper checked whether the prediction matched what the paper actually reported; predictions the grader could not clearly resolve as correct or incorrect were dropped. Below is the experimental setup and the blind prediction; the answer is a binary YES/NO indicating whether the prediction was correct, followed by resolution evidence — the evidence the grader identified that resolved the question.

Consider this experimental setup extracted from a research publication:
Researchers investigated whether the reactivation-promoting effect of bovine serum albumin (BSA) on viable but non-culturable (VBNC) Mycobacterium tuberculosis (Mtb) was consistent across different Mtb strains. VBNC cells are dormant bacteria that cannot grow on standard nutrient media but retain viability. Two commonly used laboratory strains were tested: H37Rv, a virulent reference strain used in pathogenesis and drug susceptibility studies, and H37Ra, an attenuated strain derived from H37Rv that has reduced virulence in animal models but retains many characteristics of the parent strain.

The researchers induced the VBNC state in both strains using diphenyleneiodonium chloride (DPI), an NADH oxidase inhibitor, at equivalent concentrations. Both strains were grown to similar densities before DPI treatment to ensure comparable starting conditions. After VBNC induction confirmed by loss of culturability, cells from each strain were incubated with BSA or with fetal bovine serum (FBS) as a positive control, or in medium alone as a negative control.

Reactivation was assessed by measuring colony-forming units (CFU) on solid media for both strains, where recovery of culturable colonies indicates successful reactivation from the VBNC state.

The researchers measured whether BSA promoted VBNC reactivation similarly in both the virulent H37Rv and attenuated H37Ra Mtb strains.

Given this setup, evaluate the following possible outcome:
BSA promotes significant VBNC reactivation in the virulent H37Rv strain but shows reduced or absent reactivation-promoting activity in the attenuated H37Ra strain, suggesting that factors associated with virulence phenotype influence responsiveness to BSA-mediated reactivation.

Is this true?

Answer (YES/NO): NO